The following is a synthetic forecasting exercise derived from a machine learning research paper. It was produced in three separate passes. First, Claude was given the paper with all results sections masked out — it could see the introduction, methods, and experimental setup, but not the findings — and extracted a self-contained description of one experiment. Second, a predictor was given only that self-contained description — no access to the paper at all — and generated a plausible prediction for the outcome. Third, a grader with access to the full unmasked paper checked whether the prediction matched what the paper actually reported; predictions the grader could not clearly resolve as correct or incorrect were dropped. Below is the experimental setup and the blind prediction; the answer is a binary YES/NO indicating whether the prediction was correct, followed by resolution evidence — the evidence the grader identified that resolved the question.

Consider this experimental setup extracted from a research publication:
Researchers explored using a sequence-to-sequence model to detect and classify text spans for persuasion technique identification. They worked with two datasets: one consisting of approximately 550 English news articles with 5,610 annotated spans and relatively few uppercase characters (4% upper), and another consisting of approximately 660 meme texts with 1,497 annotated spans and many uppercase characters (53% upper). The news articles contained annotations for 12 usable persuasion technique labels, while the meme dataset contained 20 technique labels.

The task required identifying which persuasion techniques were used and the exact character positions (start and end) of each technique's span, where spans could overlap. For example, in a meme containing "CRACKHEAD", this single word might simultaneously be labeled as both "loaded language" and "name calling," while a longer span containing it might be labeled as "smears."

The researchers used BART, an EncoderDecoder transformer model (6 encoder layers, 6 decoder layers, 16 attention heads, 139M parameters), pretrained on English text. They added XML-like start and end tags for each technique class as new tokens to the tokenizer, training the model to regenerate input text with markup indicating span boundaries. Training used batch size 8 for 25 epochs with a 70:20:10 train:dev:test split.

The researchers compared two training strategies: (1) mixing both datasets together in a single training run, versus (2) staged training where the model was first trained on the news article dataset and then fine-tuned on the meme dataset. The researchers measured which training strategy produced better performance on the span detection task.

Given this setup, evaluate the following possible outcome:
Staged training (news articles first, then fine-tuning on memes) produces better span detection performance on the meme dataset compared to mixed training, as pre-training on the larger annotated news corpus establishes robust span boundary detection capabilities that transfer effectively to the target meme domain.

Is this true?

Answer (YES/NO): YES